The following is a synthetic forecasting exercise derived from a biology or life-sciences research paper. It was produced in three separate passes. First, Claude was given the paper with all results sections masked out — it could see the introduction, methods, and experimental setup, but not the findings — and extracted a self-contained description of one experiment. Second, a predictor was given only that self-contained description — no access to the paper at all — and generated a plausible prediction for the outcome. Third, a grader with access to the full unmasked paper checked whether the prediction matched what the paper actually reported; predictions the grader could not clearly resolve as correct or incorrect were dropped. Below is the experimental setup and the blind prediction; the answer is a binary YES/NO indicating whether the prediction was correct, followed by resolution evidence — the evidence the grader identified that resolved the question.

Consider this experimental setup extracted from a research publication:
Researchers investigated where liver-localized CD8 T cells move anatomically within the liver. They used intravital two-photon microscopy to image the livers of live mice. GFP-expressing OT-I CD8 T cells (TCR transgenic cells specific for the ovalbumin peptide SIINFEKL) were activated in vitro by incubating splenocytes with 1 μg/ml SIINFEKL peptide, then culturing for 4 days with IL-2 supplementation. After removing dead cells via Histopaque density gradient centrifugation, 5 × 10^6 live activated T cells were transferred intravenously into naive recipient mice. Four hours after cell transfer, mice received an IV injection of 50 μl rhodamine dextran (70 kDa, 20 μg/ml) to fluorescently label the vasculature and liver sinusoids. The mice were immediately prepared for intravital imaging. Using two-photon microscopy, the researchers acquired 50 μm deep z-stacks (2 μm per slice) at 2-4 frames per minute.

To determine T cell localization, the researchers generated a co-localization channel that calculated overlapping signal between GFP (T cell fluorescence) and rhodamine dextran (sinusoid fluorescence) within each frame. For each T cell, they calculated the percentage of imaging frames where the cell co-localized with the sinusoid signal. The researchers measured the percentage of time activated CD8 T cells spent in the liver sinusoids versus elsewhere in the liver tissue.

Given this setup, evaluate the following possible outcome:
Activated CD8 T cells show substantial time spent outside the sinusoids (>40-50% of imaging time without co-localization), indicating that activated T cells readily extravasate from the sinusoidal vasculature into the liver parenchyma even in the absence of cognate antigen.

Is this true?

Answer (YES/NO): NO